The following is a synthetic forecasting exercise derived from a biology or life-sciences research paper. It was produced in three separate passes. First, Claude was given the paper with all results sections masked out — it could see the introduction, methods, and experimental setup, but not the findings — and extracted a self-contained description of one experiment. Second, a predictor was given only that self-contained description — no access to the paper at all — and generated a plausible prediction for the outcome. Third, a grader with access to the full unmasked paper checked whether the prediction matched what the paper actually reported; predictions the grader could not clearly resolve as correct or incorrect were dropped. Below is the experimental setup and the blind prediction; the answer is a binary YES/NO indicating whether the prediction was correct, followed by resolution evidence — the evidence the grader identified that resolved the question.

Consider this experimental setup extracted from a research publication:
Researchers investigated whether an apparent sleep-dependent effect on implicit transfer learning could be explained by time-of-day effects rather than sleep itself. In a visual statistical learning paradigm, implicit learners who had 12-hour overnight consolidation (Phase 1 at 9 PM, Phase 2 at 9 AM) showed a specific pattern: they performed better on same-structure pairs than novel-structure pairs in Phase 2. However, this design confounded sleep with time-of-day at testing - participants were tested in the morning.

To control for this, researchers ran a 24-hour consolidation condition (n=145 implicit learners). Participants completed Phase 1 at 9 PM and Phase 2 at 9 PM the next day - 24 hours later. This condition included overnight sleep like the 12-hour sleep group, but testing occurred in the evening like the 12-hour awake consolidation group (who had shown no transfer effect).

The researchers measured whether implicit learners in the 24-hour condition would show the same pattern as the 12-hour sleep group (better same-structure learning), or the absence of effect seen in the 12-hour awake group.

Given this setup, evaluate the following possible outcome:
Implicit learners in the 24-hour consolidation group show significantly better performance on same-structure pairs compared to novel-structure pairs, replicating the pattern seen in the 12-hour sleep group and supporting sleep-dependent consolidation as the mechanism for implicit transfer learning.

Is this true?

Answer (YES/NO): YES